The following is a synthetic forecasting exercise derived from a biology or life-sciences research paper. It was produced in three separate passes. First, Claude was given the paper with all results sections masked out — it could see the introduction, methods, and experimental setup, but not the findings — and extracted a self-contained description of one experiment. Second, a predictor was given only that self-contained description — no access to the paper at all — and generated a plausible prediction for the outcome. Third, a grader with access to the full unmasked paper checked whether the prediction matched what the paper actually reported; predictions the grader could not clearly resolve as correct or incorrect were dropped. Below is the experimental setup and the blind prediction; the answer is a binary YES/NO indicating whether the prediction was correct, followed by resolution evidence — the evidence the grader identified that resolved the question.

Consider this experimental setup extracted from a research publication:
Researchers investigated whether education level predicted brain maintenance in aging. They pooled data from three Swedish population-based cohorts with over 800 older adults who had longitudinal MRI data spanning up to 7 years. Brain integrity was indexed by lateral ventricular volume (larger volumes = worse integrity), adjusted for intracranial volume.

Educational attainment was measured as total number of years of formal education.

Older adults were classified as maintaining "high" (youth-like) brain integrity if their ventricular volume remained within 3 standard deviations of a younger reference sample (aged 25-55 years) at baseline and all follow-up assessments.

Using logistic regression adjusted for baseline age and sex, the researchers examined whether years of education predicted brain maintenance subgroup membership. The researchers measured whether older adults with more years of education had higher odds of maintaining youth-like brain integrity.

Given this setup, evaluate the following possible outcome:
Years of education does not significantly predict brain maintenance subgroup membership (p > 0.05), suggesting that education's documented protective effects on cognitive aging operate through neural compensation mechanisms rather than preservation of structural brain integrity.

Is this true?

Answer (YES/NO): YES